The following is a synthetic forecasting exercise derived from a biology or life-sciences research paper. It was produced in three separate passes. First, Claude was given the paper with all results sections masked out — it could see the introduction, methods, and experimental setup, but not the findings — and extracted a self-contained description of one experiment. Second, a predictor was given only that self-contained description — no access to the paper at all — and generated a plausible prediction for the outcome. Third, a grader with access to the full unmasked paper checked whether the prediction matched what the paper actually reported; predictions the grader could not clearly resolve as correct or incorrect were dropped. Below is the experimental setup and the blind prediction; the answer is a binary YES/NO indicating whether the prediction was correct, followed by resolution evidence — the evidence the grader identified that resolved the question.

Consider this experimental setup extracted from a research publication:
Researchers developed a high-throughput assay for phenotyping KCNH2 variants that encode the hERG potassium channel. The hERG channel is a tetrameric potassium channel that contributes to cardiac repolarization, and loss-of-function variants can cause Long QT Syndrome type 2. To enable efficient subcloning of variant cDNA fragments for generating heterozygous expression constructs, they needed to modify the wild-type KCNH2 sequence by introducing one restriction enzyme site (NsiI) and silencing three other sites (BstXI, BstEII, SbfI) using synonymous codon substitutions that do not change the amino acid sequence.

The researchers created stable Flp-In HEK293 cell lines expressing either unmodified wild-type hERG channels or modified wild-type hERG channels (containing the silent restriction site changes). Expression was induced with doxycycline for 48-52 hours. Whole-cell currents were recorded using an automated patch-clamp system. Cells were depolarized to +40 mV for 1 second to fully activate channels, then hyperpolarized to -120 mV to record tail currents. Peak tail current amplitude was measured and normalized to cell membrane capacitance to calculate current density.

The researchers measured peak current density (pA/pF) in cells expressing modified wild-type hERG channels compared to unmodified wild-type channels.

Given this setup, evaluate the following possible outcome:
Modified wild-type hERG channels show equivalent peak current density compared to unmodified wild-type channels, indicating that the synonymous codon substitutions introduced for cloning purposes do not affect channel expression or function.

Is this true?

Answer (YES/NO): YES